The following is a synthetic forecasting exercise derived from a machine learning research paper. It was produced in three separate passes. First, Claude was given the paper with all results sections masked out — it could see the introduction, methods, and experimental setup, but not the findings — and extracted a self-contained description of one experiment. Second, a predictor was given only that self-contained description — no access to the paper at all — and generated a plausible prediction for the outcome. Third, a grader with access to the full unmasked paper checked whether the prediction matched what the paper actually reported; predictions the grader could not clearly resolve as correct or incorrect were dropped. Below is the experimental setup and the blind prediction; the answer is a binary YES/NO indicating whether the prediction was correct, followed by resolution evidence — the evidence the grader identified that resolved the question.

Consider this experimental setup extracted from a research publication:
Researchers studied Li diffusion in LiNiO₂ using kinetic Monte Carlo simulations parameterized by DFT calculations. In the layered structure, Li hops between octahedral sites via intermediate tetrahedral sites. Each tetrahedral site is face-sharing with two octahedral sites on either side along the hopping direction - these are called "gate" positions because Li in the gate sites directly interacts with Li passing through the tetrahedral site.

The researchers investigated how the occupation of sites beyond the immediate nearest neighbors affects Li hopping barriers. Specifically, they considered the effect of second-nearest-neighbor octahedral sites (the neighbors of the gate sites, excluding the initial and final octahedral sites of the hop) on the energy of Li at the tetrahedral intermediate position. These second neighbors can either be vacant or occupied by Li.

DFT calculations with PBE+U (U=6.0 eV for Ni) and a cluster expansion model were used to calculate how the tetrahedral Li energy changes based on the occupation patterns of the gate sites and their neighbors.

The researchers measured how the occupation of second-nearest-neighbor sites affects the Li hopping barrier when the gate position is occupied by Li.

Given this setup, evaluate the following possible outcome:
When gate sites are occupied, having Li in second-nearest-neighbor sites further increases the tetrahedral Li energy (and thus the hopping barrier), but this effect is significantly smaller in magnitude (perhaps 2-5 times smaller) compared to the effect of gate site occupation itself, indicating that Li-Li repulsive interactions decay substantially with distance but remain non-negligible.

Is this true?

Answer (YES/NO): NO